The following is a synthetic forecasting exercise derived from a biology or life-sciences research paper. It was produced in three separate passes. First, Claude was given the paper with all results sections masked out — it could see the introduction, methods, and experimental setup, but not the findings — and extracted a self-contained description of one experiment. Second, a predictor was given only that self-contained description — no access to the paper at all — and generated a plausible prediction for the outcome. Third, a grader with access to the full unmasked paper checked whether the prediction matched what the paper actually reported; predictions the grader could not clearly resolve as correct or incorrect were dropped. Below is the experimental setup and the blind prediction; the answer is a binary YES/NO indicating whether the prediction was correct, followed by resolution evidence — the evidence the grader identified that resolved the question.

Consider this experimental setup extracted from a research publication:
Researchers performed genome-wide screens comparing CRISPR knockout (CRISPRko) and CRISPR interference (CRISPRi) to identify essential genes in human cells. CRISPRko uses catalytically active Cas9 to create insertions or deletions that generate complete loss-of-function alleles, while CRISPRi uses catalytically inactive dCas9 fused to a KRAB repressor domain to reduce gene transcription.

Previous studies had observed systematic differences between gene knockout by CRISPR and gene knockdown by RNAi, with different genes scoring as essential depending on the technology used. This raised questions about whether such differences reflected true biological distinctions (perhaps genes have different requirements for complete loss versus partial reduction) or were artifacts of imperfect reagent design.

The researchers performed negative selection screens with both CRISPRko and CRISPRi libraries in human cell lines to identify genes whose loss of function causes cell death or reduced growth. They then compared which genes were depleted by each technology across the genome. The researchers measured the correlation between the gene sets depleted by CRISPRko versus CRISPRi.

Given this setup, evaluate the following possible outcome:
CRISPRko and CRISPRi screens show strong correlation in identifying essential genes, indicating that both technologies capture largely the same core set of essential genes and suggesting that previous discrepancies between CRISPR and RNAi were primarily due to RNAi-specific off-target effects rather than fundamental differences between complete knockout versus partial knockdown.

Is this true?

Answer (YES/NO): YES